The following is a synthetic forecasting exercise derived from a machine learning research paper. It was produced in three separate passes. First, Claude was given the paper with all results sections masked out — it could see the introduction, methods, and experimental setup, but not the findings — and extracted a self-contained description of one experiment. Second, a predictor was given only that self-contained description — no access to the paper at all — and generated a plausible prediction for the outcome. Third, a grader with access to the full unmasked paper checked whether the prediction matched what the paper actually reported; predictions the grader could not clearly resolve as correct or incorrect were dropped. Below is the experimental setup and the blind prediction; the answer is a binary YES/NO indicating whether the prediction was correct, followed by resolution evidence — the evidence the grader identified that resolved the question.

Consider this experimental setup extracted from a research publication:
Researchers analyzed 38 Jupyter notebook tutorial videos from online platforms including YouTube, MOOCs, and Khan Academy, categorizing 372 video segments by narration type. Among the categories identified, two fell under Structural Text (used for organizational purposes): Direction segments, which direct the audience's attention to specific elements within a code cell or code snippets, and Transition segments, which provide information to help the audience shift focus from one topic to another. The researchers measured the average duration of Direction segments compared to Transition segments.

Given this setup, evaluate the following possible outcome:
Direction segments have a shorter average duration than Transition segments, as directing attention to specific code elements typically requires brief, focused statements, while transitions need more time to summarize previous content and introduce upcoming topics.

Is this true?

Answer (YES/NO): NO